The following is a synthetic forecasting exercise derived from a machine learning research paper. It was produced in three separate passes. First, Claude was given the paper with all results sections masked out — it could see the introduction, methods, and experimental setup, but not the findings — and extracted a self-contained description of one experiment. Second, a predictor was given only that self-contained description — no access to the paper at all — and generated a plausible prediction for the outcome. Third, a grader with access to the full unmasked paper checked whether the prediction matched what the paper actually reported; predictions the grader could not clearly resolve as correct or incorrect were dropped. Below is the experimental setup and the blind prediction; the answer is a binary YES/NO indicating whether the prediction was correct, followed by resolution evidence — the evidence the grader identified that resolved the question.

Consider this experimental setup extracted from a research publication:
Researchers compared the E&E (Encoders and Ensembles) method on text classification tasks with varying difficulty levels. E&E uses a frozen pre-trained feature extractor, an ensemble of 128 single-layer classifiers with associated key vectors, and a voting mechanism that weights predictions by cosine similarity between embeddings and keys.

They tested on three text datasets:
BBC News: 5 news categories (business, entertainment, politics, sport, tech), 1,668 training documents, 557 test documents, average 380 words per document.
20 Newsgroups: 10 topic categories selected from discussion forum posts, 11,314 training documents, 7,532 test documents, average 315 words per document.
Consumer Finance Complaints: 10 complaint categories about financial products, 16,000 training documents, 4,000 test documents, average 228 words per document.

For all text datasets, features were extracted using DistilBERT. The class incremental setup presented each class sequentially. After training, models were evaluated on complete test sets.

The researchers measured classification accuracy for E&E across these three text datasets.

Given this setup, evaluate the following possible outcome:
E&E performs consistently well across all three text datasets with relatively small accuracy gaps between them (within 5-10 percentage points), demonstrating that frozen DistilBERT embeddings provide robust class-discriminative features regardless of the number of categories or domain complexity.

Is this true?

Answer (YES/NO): NO